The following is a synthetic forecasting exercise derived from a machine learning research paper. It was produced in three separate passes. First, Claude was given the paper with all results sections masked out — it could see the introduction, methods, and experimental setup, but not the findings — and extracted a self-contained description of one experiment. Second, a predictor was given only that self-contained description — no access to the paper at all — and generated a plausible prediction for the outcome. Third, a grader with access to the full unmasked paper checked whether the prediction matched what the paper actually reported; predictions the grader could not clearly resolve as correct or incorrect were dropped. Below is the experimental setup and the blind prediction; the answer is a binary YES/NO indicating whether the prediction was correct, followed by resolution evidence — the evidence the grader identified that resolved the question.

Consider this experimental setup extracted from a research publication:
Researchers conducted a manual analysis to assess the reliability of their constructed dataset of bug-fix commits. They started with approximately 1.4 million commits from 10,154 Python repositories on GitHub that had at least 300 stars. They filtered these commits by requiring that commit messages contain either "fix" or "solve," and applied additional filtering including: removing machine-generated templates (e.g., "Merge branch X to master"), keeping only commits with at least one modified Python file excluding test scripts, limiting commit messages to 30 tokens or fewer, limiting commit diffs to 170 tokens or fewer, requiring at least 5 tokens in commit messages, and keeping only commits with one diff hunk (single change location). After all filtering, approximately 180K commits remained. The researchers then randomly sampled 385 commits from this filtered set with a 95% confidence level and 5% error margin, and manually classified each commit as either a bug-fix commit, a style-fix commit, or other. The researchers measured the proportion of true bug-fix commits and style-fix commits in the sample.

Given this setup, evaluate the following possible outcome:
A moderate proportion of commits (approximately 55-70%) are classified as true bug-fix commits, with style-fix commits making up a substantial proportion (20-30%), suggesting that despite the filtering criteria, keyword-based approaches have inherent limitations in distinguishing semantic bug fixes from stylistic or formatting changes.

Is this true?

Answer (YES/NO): NO